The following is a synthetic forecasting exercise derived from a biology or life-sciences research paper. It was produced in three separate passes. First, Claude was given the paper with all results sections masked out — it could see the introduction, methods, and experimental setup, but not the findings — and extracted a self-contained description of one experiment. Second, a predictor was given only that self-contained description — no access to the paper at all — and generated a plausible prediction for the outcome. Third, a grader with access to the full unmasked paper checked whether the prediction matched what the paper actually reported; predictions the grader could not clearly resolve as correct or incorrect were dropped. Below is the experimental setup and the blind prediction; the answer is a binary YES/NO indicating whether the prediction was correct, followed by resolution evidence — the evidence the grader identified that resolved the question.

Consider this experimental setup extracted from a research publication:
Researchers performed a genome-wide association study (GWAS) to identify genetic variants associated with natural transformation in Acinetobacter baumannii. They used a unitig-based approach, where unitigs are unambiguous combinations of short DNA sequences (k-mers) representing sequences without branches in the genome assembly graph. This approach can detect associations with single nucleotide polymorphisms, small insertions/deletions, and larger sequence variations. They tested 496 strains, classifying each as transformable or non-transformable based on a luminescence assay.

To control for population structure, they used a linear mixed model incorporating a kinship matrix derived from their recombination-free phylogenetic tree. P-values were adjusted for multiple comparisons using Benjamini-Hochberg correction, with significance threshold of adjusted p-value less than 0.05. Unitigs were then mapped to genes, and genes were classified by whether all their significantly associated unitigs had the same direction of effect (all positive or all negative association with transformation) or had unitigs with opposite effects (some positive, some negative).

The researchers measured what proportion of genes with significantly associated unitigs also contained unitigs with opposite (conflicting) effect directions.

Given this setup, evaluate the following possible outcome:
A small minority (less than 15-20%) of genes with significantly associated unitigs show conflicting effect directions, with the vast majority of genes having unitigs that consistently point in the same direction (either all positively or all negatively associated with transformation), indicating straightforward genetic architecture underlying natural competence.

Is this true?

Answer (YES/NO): YES